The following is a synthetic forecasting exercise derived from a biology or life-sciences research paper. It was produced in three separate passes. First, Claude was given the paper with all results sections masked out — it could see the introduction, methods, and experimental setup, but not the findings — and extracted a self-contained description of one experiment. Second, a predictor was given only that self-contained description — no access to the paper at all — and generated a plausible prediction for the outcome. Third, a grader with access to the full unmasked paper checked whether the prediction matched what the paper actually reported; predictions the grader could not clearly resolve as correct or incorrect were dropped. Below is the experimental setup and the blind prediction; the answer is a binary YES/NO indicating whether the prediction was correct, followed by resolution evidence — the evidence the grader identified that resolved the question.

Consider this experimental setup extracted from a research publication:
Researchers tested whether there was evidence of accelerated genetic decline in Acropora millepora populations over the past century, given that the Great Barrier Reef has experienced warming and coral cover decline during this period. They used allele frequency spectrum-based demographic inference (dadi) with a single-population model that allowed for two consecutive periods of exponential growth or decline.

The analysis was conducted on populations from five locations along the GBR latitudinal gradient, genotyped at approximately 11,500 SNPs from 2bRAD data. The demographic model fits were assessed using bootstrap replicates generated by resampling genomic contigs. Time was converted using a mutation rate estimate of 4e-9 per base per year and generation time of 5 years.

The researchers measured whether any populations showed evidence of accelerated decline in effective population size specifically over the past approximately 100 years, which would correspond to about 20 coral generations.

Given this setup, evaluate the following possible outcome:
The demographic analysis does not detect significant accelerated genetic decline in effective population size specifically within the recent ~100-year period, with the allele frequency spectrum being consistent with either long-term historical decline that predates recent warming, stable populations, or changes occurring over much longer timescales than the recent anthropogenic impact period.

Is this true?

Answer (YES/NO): YES